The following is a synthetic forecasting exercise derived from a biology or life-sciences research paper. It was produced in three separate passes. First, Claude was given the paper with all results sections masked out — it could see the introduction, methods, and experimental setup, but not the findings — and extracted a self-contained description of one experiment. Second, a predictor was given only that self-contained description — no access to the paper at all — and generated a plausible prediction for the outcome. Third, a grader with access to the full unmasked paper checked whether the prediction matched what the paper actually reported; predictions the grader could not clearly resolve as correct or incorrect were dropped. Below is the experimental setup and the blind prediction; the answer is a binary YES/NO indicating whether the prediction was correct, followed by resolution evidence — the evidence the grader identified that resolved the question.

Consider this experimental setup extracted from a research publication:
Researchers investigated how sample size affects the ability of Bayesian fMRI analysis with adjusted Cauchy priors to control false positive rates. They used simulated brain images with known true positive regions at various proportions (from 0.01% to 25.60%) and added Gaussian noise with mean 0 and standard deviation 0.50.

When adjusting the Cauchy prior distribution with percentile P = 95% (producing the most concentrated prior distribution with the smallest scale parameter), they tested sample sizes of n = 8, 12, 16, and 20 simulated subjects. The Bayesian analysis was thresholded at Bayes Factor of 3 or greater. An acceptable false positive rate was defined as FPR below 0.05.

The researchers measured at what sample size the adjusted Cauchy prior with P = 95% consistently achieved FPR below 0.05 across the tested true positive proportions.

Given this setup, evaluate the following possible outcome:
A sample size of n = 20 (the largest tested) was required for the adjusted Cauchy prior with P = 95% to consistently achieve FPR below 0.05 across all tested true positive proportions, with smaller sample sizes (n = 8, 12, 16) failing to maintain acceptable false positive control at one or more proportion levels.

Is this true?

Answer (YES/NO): NO